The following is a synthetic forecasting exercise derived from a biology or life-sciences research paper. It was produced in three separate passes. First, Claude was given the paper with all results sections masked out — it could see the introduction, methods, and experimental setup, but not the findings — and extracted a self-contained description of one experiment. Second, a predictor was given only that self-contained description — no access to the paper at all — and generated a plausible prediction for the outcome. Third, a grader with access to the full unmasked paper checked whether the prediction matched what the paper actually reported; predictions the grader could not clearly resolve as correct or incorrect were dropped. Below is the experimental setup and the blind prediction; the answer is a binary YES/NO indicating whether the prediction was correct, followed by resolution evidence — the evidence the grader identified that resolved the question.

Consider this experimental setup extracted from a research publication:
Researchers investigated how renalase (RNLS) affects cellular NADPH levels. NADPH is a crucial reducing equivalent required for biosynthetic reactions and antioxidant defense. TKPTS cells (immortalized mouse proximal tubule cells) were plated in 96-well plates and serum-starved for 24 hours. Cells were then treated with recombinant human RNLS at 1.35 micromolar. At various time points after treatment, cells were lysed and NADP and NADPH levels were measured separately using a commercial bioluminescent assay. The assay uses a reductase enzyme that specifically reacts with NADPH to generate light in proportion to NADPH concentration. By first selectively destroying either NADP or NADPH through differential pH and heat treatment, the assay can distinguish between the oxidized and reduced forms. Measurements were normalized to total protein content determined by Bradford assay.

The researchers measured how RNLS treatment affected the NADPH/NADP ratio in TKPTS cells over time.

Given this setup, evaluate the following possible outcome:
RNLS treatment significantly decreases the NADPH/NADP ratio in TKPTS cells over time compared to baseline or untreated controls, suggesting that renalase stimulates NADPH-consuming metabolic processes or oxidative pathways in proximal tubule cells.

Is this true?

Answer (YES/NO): NO